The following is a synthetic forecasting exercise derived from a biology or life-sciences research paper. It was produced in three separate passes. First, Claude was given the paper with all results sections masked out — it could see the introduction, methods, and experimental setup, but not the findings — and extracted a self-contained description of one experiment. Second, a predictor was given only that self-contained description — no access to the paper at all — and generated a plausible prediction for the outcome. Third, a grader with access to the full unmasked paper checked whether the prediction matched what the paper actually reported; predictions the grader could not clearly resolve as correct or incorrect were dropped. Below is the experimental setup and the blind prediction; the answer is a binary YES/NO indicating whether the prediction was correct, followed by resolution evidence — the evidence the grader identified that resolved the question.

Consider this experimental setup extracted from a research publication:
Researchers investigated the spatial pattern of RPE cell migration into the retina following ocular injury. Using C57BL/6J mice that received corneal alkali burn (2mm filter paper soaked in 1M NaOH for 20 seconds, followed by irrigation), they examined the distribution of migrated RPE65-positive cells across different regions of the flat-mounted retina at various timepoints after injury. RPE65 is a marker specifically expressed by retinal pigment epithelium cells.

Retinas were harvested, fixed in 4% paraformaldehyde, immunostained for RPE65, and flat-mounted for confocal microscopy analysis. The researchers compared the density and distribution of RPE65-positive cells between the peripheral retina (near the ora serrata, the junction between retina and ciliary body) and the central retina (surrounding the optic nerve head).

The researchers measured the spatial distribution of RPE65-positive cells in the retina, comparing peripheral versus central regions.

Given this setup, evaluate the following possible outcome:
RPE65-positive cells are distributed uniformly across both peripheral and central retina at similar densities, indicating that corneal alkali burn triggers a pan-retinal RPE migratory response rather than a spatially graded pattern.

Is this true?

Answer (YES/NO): NO